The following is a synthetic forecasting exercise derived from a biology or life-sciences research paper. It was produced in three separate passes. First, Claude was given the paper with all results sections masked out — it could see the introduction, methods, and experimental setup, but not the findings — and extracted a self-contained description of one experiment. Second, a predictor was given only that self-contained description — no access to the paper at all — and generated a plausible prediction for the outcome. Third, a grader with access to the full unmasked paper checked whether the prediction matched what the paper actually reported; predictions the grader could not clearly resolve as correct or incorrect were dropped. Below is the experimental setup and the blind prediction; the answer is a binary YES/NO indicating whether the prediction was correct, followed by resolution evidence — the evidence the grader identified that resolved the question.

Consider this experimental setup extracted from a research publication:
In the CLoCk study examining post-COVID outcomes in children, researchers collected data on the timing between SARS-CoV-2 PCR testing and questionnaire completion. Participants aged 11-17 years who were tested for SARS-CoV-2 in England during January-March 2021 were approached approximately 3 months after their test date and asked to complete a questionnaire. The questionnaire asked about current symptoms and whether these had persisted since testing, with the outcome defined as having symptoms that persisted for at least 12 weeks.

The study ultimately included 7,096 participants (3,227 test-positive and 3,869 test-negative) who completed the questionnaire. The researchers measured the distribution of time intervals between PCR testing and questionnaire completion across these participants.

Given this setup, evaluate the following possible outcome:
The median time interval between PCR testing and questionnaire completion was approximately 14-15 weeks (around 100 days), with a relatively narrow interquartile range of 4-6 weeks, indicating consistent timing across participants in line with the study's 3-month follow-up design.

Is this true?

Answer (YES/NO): YES